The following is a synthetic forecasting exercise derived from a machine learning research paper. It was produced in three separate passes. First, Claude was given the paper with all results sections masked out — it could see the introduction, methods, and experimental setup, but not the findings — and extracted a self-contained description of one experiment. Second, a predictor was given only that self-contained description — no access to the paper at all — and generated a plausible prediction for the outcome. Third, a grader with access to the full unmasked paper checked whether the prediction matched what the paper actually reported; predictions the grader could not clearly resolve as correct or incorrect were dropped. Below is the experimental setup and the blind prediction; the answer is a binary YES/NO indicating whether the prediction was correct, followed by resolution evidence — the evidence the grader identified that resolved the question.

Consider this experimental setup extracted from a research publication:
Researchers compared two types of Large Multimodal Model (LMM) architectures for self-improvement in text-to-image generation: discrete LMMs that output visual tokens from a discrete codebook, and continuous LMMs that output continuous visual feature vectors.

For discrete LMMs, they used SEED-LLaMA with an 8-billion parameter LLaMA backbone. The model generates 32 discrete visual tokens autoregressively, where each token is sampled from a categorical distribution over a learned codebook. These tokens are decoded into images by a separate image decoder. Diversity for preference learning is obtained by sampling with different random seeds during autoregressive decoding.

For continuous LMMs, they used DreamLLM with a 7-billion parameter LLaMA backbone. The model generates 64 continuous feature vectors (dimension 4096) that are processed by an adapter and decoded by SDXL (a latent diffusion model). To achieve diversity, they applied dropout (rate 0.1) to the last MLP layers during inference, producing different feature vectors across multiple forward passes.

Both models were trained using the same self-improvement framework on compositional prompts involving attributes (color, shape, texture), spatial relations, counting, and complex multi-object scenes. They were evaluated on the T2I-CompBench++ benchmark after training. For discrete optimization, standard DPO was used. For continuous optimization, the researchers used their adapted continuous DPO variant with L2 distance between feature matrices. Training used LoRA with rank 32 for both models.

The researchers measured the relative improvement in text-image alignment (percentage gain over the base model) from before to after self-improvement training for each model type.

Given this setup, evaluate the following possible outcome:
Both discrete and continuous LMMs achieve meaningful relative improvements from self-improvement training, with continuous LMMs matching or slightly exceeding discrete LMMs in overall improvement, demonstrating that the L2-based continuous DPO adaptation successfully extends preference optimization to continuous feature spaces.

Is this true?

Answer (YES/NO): NO